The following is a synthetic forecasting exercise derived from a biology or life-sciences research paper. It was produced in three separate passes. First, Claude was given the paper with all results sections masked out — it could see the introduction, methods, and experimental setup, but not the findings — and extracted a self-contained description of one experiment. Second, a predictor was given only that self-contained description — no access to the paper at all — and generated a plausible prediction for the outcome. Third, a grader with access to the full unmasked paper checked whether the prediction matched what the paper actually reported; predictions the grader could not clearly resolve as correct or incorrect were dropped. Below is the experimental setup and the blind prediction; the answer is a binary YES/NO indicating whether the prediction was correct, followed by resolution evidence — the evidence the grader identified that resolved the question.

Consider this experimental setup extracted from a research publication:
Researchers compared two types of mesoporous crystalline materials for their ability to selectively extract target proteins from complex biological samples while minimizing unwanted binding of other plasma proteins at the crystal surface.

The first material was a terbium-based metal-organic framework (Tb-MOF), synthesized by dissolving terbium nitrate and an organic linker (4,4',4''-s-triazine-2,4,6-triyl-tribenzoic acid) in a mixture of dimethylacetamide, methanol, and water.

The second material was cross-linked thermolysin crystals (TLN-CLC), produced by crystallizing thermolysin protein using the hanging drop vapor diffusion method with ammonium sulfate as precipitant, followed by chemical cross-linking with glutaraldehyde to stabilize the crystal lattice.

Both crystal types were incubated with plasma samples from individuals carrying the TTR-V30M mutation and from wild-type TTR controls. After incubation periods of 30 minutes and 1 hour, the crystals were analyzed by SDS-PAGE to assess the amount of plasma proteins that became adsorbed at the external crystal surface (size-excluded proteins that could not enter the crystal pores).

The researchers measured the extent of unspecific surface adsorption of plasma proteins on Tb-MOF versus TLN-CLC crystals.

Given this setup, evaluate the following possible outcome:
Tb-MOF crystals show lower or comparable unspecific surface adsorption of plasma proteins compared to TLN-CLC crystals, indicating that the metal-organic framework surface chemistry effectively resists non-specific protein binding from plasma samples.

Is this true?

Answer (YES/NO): NO